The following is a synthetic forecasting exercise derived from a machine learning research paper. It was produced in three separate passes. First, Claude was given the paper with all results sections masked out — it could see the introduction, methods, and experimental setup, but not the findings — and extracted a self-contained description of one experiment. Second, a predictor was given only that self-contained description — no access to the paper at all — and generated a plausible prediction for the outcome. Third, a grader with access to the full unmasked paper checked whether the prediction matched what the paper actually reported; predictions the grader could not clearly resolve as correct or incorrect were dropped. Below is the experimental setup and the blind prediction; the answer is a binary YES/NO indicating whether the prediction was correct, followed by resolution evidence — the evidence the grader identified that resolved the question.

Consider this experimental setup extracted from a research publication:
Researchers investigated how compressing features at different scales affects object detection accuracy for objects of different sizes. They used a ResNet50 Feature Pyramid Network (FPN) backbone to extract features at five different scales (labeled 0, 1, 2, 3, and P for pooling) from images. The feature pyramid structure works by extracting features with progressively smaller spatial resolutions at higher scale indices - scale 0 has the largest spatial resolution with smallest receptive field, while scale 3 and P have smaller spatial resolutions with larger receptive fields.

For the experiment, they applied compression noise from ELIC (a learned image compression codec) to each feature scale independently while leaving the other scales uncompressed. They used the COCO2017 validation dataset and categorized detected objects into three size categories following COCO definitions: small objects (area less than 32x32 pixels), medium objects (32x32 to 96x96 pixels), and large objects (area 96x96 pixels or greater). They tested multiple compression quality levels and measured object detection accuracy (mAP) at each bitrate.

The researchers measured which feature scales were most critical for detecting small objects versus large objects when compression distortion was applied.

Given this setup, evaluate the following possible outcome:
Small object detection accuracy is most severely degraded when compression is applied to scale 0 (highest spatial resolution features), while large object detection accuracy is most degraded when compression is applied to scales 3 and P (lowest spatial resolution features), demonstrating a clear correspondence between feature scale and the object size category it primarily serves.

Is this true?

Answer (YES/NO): YES